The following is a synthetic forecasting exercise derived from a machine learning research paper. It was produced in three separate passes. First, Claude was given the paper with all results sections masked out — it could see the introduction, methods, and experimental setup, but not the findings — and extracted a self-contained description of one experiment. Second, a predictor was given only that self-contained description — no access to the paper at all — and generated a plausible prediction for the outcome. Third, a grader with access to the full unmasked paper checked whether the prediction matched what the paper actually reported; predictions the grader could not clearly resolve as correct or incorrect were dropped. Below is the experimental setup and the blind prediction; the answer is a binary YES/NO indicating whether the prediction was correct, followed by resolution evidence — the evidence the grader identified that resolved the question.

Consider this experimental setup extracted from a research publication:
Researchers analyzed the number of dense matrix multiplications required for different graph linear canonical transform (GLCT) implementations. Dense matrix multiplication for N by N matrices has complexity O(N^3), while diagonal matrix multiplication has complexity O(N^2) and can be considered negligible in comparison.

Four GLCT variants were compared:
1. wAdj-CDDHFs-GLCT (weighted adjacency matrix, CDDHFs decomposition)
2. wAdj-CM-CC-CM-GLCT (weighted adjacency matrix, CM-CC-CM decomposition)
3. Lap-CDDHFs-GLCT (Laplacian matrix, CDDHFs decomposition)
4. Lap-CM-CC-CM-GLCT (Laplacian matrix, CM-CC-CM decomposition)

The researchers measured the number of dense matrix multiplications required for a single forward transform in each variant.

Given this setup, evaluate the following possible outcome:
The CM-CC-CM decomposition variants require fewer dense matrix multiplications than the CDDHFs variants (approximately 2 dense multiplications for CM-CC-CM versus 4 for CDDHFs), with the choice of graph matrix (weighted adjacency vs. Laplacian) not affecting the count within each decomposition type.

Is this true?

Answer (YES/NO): NO